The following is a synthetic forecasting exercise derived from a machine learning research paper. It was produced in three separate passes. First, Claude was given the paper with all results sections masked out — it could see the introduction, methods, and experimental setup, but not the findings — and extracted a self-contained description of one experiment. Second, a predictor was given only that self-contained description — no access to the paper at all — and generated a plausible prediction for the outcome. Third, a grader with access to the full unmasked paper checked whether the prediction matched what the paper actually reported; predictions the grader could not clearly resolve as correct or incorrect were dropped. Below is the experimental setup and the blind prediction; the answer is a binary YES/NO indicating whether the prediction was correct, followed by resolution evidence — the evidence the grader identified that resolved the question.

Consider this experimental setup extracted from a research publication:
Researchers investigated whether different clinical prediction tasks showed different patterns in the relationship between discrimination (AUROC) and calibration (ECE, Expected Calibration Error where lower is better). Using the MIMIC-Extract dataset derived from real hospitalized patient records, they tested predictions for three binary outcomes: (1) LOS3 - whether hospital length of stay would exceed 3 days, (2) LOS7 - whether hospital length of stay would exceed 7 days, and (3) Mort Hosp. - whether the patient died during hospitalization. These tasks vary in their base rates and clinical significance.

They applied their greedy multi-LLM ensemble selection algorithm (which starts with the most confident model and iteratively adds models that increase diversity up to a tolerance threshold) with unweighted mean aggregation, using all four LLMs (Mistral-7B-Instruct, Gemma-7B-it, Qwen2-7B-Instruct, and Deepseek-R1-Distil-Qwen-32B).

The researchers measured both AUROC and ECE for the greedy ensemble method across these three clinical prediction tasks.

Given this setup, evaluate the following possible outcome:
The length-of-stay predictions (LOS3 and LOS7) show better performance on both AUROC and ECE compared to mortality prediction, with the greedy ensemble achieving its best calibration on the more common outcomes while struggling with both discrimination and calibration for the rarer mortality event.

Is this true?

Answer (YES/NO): NO